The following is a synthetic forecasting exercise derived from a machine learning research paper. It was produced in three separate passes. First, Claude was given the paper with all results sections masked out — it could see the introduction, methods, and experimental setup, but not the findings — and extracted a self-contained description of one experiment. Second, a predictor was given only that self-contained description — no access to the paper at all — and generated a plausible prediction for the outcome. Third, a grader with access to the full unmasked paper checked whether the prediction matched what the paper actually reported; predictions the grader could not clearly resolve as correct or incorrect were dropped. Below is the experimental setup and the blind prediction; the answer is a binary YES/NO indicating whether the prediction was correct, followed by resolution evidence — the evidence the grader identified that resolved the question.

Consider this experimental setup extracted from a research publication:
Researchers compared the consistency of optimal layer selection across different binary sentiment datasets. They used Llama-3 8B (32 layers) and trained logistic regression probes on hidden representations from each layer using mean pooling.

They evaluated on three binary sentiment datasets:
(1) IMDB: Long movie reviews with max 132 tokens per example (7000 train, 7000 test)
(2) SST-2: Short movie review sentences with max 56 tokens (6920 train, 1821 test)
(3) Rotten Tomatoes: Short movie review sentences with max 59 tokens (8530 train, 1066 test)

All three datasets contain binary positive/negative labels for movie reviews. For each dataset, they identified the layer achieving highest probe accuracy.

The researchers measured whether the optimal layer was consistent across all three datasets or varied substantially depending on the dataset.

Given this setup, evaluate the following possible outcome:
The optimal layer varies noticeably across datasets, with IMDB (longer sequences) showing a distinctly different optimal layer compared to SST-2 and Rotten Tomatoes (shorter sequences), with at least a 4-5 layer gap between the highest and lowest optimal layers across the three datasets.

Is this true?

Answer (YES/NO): NO